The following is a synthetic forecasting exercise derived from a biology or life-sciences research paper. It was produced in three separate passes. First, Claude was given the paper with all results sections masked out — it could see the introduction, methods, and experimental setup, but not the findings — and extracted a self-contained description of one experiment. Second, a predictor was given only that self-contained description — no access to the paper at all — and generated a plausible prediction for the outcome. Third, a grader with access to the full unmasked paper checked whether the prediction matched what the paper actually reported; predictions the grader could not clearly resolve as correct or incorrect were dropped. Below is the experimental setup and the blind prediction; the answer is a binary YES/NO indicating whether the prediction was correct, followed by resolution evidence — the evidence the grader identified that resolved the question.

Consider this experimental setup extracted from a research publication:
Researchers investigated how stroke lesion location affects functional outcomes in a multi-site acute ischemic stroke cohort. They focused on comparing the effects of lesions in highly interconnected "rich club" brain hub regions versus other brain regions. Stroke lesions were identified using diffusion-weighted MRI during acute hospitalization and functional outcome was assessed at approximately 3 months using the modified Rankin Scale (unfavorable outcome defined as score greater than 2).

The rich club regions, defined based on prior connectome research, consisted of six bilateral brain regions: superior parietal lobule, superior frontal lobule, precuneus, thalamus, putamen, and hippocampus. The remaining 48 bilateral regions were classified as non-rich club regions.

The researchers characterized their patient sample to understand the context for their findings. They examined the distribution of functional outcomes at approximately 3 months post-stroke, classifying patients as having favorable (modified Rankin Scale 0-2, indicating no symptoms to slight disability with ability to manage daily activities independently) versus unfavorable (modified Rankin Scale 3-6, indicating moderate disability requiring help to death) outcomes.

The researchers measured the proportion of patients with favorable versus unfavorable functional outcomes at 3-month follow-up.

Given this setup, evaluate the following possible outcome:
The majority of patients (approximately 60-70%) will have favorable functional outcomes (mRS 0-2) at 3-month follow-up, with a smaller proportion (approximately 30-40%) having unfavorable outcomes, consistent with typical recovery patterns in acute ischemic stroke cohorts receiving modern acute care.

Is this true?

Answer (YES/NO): NO